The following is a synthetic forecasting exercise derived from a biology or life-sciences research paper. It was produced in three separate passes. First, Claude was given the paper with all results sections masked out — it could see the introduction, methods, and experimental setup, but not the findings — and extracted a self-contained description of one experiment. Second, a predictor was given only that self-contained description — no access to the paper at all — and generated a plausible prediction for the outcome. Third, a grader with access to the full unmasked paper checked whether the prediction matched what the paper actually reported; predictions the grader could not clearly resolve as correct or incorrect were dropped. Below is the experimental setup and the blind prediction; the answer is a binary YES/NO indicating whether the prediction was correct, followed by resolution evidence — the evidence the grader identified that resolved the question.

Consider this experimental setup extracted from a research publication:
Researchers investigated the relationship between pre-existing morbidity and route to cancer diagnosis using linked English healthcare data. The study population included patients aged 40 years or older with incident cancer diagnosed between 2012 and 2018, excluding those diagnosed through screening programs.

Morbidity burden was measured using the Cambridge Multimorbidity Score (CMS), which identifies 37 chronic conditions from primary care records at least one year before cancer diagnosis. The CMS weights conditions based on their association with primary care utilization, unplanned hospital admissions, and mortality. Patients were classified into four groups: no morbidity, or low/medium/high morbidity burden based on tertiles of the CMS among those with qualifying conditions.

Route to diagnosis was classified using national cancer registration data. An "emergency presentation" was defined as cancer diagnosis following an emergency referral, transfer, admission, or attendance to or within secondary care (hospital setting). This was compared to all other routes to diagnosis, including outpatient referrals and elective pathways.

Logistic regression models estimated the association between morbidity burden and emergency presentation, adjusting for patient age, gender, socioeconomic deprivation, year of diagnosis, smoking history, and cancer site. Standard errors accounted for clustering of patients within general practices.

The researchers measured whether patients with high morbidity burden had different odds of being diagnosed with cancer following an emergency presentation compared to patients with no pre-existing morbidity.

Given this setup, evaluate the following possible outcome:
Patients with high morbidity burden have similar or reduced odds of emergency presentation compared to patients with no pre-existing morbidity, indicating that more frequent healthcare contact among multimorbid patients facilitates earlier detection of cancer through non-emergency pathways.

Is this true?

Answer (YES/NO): NO